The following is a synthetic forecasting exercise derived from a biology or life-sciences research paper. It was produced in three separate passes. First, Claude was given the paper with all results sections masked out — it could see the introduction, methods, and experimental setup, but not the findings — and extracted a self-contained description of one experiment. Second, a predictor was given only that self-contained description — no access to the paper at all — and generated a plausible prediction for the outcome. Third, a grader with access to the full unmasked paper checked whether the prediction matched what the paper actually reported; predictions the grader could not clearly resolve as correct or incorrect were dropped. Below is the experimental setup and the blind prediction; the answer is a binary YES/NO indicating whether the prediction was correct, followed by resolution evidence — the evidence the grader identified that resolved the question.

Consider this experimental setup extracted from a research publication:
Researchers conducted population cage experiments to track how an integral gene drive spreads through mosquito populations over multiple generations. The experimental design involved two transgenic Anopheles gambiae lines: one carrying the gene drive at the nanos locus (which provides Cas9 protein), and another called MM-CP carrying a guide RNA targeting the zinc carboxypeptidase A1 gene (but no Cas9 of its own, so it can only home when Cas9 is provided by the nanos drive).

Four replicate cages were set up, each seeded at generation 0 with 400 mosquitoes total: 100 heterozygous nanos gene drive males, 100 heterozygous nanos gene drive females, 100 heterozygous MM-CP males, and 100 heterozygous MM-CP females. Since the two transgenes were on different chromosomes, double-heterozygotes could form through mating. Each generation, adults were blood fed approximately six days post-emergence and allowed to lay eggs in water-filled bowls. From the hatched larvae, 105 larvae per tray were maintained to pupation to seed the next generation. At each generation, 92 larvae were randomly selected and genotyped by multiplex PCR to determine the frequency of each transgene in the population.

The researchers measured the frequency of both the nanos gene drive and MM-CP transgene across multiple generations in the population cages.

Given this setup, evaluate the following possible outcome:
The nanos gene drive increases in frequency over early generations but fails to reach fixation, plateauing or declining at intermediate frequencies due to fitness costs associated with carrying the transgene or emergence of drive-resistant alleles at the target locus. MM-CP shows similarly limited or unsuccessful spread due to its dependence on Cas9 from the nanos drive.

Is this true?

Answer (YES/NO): NO